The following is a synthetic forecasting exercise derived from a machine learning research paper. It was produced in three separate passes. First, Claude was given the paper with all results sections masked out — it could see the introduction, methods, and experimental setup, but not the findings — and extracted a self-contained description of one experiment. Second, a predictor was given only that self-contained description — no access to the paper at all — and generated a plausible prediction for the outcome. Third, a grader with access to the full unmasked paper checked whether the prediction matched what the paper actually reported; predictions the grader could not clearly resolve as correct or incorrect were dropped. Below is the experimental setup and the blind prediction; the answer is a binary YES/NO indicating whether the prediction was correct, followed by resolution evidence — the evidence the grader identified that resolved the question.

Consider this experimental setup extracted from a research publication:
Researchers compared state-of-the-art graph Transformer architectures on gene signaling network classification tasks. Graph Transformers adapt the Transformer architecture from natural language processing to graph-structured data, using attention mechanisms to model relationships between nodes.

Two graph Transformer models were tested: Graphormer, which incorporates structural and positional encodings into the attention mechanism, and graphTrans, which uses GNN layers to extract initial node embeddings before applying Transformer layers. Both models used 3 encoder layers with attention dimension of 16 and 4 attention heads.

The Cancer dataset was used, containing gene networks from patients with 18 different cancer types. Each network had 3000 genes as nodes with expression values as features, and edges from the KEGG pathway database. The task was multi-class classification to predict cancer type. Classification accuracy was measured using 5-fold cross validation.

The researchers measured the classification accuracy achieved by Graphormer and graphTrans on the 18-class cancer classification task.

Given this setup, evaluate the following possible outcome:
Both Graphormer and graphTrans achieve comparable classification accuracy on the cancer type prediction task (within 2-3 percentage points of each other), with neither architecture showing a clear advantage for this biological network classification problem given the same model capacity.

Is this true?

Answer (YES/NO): NO